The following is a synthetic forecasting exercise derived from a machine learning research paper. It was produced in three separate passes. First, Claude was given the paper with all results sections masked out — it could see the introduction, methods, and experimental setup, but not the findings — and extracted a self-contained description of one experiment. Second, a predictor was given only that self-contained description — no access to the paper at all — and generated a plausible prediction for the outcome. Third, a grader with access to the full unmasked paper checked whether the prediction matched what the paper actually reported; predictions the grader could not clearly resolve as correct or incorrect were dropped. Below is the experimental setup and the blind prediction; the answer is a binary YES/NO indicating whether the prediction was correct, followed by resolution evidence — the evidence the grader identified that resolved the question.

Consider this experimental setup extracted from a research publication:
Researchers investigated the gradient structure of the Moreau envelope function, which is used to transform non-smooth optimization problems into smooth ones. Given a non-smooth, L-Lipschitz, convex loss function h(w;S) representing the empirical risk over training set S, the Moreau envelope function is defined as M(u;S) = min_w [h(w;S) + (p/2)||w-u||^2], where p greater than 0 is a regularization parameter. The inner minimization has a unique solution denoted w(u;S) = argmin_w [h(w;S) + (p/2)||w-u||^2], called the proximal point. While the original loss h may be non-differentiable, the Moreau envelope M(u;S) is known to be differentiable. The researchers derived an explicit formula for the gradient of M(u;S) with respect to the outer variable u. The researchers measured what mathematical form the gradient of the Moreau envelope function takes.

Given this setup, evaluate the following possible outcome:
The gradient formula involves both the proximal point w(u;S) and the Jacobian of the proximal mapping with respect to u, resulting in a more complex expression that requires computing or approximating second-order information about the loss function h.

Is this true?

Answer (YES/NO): NO